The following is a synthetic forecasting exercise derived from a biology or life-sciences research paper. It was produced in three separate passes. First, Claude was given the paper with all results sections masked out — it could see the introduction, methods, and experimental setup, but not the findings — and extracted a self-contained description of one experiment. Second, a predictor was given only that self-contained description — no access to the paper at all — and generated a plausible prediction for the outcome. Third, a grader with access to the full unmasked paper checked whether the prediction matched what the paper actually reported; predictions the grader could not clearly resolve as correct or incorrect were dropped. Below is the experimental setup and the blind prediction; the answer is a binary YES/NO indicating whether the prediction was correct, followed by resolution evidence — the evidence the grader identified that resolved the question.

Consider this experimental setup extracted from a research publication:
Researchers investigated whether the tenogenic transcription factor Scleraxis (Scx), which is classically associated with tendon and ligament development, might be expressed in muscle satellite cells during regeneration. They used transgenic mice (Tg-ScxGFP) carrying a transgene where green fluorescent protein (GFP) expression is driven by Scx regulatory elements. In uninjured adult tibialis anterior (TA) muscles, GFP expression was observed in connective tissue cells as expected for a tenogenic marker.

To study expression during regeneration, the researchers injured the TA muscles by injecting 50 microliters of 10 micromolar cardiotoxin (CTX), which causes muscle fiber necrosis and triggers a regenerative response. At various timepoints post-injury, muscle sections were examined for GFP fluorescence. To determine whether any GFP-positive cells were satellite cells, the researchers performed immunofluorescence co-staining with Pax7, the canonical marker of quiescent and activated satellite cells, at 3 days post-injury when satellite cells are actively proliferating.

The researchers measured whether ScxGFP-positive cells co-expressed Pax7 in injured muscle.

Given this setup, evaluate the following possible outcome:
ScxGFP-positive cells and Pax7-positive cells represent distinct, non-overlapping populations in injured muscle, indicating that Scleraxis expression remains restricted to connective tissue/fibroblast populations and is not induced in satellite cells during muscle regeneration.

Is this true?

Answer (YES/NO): NO